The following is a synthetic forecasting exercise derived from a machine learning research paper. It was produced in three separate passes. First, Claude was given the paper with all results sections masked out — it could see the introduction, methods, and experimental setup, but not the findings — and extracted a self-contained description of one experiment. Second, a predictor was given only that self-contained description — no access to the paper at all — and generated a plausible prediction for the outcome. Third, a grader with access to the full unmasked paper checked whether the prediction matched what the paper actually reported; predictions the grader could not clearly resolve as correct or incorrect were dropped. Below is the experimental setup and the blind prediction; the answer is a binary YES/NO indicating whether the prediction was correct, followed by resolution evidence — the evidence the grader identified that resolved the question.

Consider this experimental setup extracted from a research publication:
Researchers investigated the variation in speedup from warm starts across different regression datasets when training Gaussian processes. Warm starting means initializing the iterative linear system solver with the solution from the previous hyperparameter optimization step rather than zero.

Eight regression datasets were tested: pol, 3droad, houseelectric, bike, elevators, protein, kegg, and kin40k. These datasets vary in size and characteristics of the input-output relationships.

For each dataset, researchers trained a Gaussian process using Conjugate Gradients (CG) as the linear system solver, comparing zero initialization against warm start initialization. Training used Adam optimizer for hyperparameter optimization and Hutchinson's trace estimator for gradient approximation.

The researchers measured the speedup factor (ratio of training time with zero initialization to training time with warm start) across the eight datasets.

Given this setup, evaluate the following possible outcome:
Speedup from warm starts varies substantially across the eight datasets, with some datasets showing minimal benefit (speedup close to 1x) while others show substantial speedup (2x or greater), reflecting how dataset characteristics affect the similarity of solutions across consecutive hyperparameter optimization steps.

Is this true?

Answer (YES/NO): NO